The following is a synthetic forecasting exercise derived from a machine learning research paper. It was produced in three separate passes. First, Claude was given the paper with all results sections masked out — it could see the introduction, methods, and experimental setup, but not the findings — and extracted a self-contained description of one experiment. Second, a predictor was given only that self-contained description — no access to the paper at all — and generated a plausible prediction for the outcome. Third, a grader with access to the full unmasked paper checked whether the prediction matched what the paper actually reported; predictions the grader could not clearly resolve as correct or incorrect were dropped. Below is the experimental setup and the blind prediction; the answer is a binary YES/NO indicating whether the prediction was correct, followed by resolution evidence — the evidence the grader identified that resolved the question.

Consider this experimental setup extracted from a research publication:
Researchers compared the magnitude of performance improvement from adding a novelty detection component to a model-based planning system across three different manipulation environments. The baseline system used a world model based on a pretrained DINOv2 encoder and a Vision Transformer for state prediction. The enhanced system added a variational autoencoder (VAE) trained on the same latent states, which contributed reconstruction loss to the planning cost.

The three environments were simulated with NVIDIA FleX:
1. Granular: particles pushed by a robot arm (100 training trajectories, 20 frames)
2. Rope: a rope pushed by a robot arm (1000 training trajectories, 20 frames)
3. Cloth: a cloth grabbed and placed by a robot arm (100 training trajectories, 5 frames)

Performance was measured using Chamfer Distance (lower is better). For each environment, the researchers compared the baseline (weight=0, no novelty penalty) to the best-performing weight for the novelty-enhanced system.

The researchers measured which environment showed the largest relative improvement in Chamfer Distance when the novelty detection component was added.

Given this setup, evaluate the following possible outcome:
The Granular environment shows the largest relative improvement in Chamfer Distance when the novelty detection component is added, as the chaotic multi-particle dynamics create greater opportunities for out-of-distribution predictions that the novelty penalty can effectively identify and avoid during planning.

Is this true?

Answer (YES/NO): NO